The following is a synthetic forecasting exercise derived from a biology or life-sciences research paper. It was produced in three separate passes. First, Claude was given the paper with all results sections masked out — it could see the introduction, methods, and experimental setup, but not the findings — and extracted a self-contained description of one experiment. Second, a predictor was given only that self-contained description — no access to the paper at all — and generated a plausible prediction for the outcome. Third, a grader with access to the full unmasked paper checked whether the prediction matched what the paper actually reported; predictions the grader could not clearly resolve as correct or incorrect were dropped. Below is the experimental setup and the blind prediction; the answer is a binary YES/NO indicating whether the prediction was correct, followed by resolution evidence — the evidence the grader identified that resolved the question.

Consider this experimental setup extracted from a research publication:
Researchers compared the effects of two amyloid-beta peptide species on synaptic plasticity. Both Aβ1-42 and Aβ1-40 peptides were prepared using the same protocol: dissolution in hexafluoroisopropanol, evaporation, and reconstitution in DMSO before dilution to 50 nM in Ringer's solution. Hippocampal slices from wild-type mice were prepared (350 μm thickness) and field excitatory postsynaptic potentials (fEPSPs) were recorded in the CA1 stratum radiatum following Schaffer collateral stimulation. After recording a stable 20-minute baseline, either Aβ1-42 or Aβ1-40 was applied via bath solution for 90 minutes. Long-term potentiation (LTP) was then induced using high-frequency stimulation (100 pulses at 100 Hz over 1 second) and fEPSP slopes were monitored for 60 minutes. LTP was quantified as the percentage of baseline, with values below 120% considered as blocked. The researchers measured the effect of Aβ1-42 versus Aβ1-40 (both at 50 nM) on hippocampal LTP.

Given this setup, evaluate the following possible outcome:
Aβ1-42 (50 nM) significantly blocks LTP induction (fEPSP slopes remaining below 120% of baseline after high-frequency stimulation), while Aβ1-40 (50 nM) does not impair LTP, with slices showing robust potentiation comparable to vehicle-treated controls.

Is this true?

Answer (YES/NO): NO